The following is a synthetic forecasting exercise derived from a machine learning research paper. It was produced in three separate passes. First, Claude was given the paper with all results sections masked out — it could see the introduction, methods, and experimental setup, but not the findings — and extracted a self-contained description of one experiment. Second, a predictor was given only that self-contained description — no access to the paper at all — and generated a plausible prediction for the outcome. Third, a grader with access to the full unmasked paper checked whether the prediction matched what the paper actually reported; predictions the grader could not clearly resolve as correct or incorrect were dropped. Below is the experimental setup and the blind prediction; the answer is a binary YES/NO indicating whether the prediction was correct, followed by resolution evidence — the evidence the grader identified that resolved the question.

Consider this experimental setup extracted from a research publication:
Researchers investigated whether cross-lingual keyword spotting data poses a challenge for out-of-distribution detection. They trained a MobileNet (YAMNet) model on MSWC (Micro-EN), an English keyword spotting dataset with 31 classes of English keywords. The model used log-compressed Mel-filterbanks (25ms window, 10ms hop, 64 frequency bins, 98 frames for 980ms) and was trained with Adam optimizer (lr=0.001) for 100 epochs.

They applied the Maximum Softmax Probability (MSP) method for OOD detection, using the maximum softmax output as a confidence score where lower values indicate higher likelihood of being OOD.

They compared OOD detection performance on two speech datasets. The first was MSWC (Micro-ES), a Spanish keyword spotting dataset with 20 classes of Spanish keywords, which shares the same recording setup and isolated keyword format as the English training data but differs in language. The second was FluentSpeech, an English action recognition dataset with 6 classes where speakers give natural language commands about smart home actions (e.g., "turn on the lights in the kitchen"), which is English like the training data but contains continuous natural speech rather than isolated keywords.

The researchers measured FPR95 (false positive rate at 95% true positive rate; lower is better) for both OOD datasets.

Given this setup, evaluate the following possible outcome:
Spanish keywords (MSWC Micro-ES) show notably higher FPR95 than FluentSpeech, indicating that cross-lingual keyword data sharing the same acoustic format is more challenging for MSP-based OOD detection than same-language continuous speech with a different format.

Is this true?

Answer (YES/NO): YES